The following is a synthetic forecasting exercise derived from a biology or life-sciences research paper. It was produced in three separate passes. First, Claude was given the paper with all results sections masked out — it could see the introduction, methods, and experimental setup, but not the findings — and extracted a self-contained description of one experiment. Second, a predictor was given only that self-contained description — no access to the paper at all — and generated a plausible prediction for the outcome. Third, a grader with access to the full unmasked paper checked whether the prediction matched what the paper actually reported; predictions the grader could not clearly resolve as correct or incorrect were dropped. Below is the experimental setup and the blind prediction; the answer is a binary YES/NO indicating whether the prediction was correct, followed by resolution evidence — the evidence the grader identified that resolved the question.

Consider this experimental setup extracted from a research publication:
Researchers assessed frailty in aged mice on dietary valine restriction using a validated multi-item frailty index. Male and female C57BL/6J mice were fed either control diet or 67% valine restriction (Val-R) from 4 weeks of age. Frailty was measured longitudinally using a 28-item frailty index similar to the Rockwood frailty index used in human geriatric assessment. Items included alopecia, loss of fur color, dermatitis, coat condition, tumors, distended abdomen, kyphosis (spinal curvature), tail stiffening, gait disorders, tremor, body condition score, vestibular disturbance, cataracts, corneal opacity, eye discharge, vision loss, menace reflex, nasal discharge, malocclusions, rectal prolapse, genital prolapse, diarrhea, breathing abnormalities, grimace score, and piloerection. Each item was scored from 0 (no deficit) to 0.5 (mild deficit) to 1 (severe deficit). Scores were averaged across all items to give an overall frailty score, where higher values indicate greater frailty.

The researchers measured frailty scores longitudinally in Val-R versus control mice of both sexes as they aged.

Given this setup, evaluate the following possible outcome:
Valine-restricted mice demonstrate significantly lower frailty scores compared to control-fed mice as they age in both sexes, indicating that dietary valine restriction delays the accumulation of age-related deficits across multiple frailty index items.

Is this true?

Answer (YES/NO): YES